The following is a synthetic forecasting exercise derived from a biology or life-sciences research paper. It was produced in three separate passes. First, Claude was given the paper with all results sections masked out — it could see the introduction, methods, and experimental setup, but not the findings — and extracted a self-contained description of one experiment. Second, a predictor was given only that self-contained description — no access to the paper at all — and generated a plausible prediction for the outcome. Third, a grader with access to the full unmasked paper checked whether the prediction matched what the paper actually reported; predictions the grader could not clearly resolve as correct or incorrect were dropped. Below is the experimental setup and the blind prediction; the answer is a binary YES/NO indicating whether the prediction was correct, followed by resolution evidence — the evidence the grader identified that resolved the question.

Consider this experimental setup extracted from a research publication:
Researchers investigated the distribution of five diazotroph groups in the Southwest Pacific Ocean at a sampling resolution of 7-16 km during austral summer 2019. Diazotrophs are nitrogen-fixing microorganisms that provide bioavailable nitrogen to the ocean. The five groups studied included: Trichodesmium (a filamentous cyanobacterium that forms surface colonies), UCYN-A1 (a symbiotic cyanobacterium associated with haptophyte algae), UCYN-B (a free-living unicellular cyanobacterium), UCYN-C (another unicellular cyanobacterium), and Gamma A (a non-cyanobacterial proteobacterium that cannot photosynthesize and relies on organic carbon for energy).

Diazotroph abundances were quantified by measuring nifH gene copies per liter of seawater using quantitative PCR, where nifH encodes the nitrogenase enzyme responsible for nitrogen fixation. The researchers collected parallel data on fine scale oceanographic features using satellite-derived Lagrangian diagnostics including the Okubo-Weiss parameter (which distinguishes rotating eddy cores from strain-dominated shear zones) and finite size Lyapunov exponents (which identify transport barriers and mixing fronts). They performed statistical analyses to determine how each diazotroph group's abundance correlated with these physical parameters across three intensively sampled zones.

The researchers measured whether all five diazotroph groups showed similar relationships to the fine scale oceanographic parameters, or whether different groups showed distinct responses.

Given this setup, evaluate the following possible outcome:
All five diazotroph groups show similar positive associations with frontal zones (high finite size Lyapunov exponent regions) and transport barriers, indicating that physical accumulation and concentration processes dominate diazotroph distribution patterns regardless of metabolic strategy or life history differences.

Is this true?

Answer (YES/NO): NO